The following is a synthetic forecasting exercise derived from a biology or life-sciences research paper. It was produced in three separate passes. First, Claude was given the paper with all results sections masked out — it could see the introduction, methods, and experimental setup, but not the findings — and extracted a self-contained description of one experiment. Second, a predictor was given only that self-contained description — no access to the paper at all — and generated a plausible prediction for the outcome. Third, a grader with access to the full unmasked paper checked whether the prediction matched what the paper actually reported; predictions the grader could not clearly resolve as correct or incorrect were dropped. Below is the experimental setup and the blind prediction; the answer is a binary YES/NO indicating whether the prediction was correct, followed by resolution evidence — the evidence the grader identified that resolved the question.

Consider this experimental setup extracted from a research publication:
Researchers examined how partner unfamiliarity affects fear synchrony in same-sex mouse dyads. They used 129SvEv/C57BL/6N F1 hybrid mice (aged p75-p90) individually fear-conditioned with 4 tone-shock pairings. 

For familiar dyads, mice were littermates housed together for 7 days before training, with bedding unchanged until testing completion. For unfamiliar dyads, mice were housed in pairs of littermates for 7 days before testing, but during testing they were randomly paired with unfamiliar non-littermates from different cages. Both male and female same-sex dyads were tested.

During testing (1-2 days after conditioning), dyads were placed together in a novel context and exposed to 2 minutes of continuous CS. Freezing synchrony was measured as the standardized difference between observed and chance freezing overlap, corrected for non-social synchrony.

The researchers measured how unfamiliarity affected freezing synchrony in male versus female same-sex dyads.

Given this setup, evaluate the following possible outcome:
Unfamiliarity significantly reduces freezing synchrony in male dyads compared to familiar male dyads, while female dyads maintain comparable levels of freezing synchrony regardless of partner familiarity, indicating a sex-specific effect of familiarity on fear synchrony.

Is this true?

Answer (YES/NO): YES